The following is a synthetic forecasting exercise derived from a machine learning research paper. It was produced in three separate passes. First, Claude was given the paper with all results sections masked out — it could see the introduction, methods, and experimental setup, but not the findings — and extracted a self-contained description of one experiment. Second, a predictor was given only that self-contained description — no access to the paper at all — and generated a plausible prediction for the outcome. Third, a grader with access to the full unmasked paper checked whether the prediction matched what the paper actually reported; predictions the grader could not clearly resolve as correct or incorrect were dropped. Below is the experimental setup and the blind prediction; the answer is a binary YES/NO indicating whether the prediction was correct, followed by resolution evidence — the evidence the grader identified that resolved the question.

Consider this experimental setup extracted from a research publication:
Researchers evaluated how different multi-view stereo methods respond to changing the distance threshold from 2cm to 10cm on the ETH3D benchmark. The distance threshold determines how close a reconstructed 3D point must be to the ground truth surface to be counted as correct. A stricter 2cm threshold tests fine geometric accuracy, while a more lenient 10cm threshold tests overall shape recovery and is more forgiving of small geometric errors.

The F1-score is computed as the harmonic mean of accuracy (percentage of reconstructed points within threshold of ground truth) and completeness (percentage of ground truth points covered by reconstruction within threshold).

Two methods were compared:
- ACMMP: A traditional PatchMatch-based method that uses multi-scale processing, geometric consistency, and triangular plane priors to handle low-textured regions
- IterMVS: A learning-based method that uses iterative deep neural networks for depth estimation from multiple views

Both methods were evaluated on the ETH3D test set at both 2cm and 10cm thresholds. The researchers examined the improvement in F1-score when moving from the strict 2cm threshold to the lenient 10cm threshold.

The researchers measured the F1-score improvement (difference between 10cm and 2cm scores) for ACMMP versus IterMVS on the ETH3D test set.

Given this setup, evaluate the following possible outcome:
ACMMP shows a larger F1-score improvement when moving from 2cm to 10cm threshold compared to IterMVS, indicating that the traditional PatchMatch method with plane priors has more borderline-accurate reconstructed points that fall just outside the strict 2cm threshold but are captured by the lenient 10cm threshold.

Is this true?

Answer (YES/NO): NO